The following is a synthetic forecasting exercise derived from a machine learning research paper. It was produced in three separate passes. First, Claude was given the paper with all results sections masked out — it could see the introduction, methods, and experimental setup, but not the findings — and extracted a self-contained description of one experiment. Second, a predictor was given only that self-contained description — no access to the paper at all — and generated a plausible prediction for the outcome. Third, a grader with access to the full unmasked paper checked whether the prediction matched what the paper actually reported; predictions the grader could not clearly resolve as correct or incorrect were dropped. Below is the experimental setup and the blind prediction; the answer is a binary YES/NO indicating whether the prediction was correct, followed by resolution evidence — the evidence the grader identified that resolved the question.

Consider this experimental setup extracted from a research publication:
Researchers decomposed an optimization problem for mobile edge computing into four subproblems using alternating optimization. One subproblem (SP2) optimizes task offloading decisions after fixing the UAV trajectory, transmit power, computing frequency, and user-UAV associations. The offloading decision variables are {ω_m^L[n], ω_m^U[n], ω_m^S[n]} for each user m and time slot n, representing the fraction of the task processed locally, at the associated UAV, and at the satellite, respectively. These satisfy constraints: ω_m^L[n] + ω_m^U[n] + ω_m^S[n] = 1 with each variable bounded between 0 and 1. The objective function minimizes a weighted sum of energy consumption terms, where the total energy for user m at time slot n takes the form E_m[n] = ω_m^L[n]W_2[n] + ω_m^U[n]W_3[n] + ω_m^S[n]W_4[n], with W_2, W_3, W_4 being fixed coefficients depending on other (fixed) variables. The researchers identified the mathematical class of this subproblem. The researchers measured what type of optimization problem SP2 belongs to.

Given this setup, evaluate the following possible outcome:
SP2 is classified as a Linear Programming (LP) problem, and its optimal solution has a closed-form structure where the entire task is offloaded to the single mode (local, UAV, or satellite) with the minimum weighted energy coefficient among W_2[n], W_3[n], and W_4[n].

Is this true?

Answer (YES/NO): NO